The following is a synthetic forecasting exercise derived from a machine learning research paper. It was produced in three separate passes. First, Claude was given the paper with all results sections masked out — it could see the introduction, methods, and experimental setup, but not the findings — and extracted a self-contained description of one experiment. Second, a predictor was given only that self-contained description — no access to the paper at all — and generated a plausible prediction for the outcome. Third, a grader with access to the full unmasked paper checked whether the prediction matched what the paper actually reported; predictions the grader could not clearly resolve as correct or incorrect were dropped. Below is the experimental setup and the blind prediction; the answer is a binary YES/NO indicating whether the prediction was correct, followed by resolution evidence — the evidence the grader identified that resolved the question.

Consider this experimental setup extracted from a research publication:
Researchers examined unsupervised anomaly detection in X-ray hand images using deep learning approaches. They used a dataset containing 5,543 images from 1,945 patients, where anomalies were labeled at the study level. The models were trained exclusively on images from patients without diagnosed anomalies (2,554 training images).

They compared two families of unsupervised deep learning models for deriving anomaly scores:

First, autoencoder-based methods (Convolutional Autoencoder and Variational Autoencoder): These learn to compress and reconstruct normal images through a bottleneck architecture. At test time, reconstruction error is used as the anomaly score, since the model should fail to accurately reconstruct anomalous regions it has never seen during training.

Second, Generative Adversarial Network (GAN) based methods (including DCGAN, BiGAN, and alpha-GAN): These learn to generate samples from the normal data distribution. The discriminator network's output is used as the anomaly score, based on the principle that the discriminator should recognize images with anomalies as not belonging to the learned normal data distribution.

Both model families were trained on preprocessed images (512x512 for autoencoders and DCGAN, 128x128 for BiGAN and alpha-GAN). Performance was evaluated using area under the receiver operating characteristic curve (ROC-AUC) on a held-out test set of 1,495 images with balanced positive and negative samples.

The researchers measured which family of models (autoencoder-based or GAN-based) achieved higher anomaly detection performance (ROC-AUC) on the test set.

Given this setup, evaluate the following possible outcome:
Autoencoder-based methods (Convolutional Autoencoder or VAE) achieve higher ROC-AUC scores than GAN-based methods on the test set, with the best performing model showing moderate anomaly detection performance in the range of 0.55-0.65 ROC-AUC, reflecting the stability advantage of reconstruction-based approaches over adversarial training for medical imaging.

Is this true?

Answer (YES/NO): NO